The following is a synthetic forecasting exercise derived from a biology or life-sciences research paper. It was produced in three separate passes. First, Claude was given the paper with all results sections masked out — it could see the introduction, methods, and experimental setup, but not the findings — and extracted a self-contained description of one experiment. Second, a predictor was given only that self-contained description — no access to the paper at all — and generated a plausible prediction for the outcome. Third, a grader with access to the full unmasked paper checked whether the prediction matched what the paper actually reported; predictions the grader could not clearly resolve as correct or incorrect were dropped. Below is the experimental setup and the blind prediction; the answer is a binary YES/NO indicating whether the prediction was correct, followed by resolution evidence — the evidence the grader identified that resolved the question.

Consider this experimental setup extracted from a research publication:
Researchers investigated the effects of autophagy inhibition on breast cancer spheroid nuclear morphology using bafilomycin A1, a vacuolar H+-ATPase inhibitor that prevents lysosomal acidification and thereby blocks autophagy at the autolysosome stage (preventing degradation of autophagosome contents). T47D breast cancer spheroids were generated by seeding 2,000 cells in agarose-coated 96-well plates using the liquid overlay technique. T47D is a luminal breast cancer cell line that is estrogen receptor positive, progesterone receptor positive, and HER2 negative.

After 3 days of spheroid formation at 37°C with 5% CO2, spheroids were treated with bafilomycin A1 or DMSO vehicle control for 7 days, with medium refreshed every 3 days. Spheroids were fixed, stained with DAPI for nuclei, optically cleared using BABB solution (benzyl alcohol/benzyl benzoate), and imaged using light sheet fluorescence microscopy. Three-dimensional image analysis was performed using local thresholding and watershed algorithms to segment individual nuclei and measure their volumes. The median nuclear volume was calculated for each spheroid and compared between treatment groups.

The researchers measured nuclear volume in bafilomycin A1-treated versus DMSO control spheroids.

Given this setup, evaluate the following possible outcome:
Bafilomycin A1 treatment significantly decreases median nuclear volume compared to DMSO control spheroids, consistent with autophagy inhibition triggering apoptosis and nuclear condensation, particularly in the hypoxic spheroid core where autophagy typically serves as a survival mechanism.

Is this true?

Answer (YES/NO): NO